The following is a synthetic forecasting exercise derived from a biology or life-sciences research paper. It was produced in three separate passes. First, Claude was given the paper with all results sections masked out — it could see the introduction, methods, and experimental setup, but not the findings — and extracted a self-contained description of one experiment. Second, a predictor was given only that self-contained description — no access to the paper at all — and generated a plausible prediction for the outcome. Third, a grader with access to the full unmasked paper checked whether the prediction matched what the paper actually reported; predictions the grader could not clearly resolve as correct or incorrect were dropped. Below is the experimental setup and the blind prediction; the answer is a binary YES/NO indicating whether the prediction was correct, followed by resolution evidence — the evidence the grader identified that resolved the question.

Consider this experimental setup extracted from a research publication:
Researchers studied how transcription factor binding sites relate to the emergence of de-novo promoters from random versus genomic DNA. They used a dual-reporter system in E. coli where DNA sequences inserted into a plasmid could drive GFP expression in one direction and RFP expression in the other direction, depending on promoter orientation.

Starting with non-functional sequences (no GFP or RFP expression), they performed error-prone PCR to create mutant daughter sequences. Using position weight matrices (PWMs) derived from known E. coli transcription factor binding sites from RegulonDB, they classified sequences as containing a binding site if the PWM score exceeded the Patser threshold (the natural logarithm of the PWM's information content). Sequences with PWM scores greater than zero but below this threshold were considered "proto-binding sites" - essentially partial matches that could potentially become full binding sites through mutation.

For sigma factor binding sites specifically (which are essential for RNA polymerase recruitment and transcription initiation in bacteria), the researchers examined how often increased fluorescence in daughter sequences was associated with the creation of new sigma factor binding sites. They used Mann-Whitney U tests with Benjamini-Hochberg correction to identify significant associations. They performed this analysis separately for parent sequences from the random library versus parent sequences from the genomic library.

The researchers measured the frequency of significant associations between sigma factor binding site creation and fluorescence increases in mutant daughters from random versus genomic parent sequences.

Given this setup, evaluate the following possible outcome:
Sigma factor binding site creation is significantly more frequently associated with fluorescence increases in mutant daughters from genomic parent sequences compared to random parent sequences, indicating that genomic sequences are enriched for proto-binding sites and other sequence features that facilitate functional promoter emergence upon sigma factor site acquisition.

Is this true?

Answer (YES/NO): NO